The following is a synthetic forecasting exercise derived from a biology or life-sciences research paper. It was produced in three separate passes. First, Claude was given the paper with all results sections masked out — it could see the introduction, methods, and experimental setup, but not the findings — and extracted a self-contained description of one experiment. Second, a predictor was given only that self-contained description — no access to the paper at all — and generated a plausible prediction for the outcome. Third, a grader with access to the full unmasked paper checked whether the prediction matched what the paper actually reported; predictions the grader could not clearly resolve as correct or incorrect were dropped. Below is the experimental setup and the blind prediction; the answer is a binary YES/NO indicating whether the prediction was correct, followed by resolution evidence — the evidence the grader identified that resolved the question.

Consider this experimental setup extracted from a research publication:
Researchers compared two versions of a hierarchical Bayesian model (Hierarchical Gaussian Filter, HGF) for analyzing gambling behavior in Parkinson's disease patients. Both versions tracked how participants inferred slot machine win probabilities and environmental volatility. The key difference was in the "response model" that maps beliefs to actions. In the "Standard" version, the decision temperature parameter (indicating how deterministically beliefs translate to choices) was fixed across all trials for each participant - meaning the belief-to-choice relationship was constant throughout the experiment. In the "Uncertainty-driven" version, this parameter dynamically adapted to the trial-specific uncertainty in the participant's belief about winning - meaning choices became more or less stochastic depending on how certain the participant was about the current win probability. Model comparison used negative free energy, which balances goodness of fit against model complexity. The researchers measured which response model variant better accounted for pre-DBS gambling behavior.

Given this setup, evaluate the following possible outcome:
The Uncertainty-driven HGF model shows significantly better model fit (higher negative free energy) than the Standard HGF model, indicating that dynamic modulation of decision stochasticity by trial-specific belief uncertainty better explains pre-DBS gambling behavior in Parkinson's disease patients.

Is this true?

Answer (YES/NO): NO